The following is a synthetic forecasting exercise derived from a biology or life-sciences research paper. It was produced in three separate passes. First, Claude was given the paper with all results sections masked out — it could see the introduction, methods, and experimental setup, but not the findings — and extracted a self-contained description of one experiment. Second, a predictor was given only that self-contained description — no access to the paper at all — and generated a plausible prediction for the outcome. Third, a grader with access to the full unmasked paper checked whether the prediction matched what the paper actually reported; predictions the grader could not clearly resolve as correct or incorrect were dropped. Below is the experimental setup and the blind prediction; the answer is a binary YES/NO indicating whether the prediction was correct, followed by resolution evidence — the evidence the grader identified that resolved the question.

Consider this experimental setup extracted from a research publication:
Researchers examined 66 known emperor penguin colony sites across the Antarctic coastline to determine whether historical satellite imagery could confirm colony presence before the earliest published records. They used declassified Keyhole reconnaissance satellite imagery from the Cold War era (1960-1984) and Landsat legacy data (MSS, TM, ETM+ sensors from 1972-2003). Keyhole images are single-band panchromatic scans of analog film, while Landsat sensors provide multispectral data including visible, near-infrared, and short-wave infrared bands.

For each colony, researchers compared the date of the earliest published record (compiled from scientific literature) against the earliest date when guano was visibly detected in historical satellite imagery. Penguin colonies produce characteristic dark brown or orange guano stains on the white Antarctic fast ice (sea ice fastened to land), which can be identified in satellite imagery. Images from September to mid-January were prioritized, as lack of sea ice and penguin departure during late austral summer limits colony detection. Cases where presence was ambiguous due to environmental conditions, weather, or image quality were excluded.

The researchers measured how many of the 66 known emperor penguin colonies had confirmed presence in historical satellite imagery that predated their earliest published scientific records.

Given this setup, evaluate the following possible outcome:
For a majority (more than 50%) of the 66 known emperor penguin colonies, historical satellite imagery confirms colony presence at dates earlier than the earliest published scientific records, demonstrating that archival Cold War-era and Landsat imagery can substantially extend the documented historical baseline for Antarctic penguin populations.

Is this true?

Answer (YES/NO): NO